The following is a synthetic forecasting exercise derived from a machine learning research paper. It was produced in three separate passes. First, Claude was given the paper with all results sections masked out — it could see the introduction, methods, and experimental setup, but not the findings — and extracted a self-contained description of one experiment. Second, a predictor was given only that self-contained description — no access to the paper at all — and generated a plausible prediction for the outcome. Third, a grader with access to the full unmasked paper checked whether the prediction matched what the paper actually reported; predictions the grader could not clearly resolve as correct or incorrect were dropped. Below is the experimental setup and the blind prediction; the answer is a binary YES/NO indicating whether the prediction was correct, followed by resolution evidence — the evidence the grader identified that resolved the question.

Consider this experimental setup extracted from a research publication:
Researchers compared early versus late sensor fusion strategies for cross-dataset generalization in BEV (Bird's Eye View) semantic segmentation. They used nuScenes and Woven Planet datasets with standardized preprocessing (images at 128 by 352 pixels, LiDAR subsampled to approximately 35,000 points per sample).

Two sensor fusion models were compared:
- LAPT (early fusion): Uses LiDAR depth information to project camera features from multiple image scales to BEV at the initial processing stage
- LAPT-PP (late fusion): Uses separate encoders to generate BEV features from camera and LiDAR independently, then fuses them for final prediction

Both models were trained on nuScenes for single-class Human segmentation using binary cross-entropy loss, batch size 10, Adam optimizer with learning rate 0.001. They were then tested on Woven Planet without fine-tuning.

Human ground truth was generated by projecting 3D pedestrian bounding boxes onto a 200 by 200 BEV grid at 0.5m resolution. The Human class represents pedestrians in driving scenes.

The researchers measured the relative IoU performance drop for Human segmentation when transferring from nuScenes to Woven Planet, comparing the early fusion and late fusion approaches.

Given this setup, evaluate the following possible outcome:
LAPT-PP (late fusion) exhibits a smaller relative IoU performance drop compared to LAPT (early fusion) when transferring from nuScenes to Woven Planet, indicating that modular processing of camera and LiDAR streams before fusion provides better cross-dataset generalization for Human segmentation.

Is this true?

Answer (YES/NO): NO